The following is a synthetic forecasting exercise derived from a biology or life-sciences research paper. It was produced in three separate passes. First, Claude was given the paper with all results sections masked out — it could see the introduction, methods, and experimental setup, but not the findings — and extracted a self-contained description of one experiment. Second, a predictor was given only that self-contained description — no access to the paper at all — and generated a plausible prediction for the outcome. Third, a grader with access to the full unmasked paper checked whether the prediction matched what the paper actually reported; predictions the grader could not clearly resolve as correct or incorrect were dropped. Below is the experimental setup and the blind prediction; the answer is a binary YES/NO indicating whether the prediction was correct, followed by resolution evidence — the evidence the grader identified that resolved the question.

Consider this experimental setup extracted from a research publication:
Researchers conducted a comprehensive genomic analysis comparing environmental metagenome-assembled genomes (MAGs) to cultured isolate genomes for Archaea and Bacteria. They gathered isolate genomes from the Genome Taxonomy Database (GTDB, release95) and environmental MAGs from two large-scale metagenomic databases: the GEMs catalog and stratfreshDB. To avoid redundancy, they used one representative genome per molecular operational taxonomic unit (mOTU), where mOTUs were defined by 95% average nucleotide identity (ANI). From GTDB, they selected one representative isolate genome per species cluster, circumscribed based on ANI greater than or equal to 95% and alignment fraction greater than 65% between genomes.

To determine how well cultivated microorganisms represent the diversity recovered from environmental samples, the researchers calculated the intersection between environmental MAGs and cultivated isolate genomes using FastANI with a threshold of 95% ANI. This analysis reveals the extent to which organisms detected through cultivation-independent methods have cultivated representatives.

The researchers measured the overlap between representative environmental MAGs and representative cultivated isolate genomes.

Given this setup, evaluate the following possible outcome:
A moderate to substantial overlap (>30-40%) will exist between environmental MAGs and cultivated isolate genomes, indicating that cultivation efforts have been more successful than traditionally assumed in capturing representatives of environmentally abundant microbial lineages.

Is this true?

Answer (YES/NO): NO